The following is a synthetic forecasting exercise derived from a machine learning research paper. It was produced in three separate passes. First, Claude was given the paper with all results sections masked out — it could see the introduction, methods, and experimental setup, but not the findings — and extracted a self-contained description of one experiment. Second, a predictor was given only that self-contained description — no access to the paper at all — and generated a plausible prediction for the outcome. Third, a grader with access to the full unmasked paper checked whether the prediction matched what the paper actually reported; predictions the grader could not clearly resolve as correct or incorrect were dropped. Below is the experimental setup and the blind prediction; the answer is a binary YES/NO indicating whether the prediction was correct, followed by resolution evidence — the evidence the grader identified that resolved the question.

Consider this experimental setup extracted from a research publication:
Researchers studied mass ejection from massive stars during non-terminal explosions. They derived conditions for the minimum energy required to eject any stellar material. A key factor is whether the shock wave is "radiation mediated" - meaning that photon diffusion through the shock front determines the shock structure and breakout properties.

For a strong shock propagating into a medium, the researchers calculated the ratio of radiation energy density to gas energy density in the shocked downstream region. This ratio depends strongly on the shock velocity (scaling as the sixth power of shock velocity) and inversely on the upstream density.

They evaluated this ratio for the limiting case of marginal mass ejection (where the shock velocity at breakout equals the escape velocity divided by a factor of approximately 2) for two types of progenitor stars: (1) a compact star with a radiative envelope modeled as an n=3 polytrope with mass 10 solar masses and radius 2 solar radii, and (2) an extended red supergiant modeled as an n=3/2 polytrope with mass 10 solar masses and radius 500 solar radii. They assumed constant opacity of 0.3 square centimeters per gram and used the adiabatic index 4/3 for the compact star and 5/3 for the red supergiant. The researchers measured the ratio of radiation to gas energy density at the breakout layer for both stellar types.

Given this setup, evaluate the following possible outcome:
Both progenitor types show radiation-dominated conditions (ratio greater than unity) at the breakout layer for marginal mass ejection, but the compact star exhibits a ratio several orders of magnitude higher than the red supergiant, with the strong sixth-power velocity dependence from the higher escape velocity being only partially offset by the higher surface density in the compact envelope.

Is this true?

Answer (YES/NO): NO